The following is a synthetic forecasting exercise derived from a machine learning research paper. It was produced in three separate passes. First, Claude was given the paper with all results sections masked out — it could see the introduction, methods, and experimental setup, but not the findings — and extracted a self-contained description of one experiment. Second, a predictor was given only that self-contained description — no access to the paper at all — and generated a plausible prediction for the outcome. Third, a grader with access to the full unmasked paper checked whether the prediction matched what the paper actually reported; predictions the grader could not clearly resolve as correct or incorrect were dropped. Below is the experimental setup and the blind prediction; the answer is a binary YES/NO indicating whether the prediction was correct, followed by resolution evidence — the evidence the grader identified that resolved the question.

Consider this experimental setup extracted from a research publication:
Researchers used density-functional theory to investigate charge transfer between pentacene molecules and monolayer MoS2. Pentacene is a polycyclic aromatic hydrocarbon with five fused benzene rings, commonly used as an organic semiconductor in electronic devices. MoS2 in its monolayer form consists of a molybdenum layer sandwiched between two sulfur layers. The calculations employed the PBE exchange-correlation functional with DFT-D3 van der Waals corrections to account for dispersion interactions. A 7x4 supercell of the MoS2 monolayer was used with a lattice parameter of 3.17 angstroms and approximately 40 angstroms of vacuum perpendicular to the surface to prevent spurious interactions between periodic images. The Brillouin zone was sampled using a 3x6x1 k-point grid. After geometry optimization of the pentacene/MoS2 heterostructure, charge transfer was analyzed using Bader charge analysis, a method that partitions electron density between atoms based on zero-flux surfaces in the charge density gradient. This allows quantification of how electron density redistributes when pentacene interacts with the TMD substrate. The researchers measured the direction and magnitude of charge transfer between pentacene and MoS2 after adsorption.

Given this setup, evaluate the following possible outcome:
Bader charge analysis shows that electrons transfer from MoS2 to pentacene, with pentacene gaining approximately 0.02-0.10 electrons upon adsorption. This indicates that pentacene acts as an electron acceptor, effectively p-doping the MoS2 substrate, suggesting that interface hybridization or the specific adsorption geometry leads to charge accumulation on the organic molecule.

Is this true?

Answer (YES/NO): NO